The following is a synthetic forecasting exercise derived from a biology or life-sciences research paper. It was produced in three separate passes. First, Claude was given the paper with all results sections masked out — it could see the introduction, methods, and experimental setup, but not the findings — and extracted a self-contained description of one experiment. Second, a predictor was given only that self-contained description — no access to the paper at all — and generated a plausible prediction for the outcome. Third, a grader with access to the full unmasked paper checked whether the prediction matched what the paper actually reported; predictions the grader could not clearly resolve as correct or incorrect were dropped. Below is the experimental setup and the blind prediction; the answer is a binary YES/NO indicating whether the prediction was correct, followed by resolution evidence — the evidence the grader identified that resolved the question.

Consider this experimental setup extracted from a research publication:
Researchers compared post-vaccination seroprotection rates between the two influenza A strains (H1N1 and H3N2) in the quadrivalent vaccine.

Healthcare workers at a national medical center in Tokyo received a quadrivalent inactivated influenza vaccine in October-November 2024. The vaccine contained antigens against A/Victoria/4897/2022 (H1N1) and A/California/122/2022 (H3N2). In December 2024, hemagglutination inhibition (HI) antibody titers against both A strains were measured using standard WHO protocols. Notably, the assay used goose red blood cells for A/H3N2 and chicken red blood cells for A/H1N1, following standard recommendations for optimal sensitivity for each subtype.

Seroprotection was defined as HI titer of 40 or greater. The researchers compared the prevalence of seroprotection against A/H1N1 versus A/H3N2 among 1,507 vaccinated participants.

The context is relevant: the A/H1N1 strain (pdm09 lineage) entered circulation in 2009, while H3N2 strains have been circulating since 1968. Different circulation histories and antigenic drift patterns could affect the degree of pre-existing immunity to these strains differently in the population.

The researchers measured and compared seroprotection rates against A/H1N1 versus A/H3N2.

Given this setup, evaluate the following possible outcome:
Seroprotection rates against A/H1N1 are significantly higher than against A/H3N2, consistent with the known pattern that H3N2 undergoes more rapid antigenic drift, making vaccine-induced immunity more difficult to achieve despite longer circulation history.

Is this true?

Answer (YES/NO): NO